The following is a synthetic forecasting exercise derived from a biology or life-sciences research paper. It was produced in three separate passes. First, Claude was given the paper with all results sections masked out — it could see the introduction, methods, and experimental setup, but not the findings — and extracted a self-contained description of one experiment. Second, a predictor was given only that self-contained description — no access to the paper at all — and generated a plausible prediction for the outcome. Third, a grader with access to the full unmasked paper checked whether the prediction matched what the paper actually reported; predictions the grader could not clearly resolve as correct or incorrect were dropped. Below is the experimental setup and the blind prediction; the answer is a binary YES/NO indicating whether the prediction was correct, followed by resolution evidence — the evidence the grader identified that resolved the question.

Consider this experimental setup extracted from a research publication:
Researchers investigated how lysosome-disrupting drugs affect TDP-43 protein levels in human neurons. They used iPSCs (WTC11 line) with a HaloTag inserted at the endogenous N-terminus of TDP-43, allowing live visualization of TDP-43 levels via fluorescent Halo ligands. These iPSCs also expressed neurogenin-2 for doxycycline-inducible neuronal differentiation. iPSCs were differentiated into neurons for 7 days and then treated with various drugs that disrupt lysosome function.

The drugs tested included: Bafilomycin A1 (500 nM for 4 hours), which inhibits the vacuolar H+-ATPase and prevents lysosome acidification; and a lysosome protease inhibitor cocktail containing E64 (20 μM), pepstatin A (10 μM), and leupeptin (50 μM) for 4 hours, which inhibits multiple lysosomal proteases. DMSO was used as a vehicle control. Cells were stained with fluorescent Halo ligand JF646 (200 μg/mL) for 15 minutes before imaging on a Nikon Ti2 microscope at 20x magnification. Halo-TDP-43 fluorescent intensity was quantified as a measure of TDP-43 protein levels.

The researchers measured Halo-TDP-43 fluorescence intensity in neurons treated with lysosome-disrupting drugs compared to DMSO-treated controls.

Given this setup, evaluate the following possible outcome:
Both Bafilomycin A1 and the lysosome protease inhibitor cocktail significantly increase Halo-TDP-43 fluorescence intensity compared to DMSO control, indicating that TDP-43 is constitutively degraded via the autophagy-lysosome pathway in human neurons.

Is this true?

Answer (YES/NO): NO